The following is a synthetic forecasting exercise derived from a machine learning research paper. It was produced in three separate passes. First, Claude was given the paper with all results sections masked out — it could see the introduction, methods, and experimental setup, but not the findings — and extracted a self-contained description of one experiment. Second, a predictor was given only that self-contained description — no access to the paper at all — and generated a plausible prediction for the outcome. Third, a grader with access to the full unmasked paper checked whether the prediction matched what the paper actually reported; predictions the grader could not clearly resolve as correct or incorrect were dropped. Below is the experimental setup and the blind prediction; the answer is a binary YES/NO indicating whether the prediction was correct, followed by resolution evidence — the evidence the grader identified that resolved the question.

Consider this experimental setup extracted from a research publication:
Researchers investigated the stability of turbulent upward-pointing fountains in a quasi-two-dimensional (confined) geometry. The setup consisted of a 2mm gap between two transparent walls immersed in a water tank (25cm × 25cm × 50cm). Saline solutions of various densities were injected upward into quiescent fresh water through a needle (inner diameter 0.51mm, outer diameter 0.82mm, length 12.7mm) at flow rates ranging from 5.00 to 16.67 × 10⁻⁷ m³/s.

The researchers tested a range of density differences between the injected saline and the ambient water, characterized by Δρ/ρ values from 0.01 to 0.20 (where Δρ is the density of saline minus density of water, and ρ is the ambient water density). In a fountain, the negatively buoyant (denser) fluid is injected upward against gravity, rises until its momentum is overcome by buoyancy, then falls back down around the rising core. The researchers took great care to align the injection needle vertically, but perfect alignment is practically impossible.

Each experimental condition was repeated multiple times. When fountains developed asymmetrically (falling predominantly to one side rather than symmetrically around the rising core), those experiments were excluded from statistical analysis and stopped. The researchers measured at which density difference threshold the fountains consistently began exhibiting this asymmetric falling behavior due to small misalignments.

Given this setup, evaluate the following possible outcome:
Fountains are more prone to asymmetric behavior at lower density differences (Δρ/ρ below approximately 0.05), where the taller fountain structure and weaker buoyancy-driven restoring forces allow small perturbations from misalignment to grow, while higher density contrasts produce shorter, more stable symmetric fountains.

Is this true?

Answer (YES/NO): NO